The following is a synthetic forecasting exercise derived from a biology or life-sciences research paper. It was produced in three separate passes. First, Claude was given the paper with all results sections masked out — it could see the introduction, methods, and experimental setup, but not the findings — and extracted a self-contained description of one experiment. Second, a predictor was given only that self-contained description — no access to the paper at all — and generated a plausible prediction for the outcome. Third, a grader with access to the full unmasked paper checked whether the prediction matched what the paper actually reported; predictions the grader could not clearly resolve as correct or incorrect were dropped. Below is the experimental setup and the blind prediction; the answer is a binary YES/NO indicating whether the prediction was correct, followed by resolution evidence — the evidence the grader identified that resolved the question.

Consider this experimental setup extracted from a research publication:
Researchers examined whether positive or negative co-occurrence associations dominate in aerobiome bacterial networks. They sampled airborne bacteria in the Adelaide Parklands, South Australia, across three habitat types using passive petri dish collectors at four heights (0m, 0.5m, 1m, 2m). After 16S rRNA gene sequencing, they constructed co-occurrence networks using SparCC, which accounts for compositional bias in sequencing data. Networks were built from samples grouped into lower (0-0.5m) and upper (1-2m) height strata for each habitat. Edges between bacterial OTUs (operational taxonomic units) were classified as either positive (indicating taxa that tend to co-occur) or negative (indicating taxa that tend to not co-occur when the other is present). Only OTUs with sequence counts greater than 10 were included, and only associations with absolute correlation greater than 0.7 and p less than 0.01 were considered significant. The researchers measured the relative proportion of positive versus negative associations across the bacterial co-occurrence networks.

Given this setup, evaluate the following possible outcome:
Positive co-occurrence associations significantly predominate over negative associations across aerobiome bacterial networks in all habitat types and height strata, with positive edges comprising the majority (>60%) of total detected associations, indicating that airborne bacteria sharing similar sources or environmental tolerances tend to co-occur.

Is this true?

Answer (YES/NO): NO